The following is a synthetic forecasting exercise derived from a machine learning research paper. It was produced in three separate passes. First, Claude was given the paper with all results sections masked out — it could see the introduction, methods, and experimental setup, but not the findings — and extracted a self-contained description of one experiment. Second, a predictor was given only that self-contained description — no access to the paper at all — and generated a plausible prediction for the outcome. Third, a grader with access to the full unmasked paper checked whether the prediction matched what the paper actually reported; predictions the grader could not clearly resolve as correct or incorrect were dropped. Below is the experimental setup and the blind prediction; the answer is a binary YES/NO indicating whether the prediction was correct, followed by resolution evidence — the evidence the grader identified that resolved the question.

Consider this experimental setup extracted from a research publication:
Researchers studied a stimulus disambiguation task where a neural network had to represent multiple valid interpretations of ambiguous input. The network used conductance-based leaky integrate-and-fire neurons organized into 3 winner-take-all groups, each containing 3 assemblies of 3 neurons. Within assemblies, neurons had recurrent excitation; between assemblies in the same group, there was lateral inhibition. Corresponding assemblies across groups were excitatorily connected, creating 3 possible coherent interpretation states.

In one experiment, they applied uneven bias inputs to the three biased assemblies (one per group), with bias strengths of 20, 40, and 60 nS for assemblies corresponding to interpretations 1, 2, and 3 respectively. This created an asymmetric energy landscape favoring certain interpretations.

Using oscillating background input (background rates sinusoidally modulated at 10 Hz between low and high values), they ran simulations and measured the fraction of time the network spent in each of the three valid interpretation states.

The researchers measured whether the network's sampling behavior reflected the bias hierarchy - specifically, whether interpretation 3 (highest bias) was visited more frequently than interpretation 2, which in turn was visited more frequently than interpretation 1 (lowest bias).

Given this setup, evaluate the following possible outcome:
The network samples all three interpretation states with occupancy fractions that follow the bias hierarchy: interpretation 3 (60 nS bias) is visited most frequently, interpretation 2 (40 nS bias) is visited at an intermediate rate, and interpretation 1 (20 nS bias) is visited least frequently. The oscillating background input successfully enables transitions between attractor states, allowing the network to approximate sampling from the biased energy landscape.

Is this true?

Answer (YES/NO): YES